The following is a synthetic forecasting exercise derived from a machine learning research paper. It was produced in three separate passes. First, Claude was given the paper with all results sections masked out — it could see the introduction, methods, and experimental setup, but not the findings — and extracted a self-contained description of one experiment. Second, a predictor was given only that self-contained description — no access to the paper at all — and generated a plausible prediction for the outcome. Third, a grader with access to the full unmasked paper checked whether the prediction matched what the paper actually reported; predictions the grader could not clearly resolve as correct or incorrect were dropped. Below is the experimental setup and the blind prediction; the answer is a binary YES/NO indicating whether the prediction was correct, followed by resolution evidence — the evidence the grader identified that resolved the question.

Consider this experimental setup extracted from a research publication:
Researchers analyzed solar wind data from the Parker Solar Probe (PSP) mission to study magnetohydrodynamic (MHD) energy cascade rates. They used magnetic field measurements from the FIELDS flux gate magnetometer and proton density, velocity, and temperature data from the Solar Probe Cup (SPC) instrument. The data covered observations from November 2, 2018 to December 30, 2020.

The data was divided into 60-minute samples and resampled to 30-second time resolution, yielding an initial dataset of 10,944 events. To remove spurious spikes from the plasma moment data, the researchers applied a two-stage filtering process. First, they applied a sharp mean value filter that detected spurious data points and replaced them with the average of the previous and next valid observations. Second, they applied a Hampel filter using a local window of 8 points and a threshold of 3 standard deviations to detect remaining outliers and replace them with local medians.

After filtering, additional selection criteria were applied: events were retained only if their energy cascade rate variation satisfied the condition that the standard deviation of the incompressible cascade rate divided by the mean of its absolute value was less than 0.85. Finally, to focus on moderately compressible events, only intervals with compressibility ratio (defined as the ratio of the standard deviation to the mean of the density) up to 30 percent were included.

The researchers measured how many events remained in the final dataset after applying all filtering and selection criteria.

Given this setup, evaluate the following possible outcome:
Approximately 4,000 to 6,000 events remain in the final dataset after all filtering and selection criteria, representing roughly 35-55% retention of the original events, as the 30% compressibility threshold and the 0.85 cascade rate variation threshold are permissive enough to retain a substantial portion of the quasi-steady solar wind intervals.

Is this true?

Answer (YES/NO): NO